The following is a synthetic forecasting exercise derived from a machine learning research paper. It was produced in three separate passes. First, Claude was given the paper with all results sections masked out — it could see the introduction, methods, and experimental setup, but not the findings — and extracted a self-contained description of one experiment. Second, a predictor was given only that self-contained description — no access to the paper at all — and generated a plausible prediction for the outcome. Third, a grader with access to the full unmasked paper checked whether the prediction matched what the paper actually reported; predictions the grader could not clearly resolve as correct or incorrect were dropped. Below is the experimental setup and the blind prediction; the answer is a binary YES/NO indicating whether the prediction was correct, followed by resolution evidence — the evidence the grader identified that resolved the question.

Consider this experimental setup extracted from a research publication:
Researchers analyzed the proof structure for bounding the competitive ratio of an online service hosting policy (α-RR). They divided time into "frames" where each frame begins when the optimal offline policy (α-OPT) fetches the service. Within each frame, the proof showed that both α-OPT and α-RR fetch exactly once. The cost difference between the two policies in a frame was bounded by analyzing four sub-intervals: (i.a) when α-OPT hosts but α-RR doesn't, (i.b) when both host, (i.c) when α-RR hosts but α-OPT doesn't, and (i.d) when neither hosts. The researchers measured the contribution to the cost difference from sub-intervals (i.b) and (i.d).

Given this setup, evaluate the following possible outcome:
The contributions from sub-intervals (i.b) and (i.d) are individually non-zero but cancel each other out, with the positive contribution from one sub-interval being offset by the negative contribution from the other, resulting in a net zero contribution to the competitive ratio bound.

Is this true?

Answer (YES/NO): NO